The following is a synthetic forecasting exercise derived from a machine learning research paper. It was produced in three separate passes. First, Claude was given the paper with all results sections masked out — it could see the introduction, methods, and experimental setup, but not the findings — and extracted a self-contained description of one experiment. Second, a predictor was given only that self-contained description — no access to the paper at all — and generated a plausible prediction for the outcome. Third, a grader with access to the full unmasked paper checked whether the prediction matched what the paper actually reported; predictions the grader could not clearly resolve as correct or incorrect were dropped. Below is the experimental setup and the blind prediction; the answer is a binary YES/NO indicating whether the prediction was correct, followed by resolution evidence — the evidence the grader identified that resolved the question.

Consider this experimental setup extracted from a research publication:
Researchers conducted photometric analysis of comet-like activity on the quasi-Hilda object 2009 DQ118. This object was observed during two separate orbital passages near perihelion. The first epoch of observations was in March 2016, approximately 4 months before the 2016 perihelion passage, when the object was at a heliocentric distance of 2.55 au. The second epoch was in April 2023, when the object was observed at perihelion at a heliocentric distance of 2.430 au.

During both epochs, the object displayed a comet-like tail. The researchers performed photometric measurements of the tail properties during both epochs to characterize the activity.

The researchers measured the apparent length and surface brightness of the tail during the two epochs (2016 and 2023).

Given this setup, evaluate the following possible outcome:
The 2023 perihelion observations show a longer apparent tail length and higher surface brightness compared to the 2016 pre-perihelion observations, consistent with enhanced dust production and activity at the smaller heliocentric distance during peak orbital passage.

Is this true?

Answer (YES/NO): NO